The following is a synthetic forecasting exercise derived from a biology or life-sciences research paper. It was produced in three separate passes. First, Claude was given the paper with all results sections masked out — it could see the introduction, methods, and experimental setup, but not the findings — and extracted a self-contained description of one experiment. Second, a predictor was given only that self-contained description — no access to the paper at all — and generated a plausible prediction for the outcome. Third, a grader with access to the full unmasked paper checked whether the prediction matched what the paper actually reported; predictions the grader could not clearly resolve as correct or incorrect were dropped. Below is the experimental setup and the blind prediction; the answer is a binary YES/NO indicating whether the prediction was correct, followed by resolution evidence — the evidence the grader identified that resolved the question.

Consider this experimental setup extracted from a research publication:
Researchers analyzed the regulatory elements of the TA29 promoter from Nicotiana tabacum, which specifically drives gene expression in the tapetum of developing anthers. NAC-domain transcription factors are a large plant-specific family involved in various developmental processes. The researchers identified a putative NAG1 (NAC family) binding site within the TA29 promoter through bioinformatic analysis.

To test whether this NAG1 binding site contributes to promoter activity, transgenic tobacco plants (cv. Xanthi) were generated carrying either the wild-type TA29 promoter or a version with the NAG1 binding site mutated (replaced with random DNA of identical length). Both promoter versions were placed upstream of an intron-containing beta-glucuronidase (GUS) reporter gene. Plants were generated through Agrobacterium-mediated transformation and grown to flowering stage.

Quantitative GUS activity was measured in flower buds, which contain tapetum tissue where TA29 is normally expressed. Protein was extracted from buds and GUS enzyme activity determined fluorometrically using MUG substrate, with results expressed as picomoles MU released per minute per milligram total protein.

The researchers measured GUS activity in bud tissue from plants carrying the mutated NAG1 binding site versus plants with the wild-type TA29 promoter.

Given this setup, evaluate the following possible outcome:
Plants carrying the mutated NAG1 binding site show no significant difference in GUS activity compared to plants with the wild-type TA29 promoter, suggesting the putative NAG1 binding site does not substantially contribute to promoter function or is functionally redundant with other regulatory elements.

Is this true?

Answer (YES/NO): NO